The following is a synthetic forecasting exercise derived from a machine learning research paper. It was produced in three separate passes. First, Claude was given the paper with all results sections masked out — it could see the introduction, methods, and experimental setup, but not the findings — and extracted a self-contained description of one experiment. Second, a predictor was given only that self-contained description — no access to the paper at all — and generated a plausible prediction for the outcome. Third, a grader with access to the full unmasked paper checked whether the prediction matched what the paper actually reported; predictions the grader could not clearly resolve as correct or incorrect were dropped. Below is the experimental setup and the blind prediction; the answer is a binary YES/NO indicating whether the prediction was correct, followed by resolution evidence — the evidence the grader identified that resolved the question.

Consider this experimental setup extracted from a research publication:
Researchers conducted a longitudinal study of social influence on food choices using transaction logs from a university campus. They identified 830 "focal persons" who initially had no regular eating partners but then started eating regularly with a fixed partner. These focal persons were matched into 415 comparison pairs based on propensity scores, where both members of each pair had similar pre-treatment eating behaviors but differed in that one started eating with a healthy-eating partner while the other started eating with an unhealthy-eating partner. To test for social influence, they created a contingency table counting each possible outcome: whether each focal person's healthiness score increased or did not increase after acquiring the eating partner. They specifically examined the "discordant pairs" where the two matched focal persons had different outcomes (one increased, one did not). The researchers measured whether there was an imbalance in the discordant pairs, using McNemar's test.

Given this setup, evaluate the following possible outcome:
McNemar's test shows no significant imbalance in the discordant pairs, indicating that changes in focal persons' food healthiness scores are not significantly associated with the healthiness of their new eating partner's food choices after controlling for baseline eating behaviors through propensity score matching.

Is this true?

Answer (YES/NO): NO